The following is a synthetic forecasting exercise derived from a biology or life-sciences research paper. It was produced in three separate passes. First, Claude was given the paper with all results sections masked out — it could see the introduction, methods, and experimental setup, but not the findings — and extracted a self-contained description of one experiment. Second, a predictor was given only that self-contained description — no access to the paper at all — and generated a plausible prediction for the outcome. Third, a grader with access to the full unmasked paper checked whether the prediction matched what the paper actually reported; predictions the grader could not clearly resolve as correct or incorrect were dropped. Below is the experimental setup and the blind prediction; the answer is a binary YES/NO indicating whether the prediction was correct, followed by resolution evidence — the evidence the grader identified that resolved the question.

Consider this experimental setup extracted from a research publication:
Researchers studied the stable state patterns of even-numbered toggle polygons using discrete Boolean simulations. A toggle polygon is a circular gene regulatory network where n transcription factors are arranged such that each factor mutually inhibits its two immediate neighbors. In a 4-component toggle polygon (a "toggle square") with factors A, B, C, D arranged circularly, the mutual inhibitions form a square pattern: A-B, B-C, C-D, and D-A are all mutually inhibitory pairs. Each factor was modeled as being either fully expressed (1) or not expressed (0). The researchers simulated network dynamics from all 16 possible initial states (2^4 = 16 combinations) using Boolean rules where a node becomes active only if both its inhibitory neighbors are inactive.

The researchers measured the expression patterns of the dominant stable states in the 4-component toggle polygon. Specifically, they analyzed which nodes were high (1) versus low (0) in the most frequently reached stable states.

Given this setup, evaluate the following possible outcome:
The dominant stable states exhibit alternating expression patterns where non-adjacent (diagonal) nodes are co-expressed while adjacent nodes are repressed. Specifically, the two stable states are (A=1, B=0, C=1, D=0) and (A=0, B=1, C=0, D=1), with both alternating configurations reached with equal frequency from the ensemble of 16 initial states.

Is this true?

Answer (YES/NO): YES